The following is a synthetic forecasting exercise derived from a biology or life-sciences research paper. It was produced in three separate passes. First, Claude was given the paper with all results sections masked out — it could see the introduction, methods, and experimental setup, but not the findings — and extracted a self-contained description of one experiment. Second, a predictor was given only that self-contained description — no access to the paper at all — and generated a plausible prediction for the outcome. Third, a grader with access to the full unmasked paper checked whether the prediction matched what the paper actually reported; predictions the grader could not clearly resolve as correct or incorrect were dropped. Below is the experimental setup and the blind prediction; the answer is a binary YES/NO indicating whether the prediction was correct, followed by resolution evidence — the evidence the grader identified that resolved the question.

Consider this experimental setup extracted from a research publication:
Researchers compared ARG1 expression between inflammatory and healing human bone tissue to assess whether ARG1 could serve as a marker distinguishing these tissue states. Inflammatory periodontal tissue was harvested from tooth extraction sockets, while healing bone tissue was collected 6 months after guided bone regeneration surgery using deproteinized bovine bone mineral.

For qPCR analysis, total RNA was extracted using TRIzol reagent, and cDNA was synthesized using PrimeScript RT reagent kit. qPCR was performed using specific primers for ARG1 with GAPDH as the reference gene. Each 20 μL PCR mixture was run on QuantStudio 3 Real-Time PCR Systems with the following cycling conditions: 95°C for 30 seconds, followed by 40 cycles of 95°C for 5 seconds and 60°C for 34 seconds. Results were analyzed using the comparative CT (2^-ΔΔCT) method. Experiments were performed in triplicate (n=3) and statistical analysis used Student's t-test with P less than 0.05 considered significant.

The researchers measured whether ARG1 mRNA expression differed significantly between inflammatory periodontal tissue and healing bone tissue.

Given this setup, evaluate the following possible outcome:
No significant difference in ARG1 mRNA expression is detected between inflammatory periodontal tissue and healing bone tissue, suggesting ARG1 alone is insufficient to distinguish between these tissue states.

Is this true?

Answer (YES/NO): YES